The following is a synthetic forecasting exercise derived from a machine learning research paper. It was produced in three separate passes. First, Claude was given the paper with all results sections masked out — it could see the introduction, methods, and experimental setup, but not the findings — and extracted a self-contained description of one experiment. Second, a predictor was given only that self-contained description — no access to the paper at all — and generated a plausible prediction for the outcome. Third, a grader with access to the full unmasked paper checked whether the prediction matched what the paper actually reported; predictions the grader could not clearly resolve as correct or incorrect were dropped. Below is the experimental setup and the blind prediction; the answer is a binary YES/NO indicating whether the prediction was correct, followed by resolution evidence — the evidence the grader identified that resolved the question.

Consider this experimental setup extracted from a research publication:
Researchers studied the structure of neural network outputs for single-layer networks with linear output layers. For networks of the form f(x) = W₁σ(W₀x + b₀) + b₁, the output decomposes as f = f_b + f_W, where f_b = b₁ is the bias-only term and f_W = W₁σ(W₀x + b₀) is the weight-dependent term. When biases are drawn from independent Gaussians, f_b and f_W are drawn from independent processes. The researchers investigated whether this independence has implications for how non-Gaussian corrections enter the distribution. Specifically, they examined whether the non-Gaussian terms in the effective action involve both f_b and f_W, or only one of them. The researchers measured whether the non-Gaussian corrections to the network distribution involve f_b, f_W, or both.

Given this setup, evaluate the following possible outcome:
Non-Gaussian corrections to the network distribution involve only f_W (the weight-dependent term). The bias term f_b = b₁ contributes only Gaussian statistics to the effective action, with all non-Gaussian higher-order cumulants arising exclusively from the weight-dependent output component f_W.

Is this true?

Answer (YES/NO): YES